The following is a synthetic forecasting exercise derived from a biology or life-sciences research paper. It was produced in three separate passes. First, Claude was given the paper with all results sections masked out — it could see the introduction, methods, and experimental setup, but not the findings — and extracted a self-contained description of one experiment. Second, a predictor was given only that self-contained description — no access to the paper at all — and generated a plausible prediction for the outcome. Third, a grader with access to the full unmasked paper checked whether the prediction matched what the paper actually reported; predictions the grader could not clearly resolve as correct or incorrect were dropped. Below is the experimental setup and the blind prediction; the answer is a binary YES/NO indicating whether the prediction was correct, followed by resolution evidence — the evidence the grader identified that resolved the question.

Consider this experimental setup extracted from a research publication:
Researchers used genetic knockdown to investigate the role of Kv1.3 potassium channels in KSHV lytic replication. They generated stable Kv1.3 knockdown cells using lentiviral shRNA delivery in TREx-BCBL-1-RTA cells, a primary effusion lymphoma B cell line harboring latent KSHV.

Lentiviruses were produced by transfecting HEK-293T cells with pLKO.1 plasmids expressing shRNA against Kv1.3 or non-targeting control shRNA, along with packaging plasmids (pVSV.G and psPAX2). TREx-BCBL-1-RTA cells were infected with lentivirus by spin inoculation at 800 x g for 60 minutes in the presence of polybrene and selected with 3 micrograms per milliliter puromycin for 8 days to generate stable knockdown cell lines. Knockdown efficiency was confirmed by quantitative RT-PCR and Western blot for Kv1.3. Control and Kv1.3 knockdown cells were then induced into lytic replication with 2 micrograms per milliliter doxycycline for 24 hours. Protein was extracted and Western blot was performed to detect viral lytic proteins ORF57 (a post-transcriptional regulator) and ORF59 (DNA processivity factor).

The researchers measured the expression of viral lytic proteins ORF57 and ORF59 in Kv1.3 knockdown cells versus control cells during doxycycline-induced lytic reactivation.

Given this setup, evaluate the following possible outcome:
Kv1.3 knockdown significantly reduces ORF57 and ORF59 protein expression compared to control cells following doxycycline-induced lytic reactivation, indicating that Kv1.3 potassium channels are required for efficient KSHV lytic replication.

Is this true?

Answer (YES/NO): YES